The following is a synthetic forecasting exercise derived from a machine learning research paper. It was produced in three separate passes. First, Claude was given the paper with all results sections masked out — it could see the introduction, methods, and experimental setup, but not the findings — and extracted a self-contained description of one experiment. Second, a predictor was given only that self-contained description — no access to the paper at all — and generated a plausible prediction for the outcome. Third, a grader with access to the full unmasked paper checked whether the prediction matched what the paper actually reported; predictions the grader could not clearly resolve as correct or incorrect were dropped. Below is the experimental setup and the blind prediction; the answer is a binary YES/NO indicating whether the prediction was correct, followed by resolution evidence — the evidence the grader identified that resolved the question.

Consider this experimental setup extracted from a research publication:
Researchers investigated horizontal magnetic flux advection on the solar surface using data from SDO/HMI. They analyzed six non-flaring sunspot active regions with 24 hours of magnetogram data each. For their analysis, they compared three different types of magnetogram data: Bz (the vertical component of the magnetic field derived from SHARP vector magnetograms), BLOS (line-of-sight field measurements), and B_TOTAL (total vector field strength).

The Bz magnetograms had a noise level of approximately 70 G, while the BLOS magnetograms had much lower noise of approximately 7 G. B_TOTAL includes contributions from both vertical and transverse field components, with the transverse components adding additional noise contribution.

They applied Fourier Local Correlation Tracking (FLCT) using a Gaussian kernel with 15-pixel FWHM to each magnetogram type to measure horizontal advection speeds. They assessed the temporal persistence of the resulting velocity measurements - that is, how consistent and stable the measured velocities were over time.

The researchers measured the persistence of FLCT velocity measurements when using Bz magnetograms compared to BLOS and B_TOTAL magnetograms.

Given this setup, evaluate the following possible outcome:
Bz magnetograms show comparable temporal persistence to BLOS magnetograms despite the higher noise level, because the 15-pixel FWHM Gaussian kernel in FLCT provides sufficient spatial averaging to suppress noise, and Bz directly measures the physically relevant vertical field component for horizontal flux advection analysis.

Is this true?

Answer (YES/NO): NO